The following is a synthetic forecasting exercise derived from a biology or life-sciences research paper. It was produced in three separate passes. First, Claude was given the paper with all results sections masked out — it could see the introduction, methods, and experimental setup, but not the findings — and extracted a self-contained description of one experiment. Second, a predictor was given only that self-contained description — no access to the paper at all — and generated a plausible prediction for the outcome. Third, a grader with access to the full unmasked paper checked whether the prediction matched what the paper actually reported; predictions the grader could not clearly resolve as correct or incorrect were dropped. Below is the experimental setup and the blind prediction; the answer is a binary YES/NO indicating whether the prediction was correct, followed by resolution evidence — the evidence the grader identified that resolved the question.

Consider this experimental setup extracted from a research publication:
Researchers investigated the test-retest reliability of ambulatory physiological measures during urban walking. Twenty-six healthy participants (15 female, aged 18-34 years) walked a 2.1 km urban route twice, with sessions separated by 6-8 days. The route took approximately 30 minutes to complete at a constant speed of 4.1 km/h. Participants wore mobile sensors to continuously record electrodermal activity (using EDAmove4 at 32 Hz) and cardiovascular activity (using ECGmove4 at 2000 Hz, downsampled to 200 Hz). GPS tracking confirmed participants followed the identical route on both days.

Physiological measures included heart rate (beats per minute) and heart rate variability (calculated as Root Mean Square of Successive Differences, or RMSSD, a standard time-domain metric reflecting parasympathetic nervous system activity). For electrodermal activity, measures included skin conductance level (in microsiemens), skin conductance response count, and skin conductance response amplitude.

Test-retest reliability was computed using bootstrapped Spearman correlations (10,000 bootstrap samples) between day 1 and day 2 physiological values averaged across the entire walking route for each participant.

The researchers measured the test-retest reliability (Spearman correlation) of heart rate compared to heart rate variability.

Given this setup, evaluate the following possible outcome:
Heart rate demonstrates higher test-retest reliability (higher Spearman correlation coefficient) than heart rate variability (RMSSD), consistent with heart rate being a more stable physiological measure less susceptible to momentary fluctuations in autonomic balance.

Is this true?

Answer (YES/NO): YES